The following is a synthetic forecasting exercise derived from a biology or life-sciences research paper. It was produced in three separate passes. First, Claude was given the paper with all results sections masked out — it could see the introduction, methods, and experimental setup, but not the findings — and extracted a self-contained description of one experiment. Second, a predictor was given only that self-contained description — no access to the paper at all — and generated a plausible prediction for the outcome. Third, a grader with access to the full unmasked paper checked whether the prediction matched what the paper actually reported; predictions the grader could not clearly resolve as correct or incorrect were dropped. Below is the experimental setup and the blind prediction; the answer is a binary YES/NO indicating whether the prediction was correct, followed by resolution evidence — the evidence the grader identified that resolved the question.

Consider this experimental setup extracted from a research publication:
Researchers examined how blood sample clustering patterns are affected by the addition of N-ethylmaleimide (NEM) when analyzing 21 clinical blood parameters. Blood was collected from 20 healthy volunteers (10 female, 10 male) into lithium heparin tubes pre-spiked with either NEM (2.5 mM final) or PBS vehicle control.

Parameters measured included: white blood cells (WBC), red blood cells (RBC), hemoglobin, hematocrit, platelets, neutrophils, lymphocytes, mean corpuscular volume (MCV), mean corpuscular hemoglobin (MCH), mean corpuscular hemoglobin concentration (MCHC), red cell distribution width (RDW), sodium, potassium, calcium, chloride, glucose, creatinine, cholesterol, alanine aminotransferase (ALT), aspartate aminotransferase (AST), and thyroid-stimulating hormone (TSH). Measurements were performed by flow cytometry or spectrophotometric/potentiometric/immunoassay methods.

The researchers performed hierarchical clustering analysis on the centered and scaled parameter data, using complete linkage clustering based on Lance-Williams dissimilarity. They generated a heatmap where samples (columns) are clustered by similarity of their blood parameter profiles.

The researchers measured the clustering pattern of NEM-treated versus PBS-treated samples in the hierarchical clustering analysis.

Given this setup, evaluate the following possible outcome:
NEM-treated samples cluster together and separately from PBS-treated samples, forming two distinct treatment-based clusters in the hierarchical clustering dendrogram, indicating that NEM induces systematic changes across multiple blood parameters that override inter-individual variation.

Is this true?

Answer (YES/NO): NO